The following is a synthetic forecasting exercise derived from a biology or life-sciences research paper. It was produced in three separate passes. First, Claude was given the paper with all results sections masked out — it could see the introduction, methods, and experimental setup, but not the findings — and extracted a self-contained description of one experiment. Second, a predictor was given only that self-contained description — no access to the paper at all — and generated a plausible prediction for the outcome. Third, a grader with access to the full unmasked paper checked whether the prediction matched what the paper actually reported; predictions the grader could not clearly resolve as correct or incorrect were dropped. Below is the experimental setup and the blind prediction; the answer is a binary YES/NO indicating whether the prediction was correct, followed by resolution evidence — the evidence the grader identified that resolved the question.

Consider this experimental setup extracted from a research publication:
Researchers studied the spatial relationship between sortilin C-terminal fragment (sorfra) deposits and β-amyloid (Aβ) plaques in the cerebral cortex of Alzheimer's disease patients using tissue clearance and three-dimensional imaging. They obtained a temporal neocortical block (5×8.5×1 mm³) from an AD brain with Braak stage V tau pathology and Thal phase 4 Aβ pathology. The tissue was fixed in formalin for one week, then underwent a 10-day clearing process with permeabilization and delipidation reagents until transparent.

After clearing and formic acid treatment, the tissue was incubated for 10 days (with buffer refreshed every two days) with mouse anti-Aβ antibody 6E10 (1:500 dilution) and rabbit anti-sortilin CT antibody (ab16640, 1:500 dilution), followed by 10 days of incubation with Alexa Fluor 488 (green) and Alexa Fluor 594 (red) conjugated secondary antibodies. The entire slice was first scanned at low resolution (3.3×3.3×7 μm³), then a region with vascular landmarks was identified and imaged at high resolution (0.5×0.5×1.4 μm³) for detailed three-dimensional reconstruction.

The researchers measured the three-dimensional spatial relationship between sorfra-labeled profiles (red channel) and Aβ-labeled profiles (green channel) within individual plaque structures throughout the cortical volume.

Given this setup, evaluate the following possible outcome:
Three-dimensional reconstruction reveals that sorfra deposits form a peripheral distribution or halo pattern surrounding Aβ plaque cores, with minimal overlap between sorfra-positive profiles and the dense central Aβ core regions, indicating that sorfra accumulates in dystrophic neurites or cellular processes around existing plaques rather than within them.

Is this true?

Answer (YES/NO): YES